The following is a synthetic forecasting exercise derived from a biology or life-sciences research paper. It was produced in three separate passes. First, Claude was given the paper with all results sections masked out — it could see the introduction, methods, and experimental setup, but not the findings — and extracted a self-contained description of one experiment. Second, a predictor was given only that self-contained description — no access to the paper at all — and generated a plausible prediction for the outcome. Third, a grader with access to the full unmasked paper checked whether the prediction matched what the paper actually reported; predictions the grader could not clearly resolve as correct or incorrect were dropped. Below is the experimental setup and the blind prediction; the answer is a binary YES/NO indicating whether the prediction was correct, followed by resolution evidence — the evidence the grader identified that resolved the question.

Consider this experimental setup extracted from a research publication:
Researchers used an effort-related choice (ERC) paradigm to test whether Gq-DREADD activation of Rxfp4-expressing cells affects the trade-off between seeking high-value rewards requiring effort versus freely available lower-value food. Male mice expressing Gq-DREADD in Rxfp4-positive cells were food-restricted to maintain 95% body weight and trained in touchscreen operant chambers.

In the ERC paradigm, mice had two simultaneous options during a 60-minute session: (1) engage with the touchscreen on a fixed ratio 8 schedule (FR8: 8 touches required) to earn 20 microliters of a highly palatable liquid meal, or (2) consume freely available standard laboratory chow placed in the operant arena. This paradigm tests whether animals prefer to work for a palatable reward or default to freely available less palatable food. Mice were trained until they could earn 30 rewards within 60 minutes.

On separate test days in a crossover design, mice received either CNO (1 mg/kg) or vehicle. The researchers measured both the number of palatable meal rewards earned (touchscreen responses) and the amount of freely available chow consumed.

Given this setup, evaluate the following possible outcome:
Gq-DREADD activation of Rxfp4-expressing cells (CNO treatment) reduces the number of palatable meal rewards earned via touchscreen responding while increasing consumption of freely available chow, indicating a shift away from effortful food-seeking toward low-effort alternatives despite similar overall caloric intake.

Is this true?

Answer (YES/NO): NO